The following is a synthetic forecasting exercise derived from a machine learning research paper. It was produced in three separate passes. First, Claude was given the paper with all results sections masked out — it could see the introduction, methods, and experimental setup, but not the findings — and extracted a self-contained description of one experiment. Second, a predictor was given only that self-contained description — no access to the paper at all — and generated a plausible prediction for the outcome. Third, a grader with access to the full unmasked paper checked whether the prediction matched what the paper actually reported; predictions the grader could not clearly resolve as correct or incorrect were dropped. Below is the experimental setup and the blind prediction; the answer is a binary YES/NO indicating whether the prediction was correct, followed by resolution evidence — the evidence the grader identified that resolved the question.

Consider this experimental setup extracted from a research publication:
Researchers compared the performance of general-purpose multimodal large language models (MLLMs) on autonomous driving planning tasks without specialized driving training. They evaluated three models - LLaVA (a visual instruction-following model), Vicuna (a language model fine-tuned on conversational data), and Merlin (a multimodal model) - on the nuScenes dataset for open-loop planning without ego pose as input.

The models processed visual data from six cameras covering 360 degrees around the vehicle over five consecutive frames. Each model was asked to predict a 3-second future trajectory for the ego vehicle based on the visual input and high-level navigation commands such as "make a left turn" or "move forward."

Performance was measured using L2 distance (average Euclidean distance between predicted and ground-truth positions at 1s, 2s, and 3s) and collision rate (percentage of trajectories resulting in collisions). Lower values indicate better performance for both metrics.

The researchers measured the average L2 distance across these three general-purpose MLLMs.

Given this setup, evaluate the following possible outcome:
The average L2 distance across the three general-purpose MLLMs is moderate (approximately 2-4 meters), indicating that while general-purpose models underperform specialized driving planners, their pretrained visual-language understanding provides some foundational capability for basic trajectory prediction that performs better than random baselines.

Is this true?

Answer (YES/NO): NO